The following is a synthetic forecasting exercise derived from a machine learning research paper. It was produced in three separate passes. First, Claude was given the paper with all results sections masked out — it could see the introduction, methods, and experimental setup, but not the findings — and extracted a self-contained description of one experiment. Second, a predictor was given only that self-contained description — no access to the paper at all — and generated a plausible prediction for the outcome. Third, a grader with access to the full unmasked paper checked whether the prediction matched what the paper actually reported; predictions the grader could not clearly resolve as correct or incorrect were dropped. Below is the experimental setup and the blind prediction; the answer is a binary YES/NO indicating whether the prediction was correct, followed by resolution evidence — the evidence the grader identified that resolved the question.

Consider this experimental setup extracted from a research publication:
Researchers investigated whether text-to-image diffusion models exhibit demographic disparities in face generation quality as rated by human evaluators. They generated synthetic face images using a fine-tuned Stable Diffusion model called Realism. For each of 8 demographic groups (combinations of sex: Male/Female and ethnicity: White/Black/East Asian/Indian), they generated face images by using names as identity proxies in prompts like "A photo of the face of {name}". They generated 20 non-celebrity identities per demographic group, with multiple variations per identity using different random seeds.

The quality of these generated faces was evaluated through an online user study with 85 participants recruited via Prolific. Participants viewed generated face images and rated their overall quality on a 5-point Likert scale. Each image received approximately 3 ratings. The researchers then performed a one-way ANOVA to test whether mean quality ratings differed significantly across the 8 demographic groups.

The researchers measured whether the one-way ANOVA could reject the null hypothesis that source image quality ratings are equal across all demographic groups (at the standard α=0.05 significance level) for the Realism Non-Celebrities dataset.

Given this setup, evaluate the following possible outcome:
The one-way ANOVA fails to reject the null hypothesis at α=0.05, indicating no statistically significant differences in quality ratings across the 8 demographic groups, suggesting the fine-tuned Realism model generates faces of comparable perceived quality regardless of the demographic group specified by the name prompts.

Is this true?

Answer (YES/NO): NO